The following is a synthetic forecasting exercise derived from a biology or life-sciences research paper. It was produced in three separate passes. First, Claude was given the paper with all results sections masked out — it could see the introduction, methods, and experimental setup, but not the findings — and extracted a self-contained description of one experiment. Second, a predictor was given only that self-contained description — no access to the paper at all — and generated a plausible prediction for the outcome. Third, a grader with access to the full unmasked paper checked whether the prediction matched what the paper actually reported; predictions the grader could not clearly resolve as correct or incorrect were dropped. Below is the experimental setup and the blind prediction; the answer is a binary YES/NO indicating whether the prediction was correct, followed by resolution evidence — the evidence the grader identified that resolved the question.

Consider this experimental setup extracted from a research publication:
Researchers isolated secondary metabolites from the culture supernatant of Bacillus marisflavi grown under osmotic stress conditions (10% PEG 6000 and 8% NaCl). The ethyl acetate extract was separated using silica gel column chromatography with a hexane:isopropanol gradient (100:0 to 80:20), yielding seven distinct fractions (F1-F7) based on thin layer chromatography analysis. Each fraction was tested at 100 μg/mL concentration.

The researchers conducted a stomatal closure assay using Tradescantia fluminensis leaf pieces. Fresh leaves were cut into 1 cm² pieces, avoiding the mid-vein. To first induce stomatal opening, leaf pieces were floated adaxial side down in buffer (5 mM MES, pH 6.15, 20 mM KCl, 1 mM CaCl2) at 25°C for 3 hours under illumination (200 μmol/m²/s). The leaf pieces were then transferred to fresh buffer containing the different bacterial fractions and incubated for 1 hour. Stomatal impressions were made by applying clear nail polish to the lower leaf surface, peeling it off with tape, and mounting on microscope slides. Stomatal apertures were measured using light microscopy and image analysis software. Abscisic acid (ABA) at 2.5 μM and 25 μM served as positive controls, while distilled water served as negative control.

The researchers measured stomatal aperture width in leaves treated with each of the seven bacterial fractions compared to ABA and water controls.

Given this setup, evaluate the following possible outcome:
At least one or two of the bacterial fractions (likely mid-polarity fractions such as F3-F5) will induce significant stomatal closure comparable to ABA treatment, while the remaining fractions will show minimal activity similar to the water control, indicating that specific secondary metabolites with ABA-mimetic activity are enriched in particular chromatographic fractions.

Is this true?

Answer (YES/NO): YES